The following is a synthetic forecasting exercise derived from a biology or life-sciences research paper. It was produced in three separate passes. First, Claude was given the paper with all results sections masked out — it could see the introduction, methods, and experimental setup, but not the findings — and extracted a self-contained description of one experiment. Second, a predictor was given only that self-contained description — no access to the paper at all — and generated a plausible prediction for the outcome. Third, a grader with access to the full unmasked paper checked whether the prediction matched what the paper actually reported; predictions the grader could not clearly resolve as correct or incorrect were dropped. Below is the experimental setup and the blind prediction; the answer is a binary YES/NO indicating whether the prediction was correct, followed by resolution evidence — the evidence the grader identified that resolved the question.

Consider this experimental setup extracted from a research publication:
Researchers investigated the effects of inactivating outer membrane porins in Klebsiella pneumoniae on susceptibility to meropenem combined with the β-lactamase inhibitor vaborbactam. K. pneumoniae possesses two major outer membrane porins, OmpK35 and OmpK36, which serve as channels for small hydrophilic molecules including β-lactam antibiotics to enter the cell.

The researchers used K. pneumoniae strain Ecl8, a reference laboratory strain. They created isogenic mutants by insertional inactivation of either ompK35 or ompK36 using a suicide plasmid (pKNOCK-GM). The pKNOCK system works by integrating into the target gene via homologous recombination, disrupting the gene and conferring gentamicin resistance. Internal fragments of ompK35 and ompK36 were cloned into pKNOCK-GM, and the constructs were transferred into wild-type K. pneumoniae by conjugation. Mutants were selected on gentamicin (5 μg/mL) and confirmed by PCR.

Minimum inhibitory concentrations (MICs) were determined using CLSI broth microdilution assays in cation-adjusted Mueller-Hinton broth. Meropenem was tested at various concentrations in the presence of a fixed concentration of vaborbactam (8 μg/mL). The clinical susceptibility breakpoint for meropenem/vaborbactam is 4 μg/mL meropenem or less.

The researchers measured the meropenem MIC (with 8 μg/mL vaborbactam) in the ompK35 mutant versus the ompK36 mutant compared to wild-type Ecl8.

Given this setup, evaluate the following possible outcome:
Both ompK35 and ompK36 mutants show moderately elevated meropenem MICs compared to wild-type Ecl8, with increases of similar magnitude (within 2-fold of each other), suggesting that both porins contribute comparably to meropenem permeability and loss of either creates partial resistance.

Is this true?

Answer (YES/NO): YES